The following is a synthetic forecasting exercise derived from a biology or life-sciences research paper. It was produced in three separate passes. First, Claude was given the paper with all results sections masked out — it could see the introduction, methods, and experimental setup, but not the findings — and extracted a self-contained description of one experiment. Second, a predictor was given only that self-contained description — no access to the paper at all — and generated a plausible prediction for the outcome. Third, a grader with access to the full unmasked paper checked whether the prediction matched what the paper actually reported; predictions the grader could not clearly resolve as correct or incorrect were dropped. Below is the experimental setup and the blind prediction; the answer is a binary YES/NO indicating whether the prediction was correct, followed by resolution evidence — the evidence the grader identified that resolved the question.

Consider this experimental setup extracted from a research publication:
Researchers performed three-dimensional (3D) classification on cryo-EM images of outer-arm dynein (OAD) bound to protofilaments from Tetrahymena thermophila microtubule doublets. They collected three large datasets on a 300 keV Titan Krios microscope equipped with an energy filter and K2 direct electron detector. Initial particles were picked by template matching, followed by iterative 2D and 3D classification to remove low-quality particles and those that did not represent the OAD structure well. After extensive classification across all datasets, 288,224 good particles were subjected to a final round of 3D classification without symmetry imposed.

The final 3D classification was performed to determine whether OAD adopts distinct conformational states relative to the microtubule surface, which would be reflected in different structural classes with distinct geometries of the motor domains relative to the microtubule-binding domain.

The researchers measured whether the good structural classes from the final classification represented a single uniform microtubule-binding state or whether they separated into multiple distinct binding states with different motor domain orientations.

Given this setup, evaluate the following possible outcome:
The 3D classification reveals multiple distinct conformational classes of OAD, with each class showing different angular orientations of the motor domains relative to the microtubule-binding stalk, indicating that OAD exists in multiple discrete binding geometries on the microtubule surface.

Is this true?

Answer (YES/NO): YES